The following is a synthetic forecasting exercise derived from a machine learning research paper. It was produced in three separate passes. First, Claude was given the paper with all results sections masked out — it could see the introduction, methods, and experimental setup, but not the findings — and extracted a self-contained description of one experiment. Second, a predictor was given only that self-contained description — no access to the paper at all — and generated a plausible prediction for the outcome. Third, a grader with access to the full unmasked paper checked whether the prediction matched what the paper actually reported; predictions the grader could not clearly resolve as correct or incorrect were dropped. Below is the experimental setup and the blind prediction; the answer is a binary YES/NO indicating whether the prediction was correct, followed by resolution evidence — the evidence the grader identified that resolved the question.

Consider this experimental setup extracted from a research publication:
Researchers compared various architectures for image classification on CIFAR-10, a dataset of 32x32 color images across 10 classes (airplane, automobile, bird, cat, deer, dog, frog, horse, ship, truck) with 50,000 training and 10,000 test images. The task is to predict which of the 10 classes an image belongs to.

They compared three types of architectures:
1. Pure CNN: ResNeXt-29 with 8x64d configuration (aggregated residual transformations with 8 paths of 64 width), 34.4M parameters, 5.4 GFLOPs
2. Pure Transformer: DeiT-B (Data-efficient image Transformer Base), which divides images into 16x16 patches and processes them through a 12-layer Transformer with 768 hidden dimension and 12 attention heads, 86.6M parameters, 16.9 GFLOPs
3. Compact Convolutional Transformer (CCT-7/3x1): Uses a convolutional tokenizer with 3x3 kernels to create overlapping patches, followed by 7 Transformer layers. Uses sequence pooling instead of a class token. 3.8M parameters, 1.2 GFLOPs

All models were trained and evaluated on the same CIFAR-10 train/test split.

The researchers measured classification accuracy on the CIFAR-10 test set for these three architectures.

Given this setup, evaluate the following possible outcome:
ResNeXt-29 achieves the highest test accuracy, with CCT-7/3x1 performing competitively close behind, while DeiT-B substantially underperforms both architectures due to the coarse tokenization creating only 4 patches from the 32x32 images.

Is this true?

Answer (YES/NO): NO